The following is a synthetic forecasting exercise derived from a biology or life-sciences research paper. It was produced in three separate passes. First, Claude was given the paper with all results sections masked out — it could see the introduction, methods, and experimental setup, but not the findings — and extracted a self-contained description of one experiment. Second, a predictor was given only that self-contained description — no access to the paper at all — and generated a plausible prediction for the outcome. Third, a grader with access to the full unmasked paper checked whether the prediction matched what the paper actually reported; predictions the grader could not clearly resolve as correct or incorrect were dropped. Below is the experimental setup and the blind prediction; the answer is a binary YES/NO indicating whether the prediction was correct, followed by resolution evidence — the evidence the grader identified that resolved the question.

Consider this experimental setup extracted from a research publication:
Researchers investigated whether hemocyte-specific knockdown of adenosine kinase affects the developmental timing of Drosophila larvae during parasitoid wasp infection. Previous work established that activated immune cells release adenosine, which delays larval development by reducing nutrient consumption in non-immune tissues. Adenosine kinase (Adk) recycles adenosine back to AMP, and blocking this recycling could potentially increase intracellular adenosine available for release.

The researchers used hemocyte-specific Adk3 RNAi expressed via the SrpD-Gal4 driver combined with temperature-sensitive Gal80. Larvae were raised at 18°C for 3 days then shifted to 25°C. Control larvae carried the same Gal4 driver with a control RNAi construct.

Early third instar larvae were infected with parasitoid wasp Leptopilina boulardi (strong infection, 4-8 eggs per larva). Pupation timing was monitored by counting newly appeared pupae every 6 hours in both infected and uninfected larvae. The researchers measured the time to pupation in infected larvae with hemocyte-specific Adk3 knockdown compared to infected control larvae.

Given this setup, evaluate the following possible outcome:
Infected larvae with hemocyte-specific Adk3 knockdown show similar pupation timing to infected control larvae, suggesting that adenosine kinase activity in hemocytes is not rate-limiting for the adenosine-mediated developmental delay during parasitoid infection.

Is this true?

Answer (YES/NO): NO